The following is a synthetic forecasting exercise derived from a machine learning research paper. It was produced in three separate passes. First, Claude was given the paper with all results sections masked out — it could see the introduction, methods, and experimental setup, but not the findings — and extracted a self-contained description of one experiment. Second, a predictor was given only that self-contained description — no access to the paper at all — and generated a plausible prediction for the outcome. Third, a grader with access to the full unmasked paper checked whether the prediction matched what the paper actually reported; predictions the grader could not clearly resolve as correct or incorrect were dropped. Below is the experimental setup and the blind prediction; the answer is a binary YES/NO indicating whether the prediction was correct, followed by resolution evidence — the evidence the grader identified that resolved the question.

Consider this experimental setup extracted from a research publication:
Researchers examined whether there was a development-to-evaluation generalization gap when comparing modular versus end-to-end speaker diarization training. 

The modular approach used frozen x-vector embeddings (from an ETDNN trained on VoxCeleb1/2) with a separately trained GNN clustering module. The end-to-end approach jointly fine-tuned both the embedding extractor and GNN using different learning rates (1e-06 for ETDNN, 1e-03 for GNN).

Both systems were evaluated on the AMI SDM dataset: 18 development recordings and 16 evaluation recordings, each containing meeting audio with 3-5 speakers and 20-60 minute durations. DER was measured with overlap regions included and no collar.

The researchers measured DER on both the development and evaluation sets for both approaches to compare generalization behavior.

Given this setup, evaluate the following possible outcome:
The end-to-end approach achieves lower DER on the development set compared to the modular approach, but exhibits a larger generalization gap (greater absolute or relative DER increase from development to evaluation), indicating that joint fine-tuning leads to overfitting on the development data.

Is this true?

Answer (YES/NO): NO